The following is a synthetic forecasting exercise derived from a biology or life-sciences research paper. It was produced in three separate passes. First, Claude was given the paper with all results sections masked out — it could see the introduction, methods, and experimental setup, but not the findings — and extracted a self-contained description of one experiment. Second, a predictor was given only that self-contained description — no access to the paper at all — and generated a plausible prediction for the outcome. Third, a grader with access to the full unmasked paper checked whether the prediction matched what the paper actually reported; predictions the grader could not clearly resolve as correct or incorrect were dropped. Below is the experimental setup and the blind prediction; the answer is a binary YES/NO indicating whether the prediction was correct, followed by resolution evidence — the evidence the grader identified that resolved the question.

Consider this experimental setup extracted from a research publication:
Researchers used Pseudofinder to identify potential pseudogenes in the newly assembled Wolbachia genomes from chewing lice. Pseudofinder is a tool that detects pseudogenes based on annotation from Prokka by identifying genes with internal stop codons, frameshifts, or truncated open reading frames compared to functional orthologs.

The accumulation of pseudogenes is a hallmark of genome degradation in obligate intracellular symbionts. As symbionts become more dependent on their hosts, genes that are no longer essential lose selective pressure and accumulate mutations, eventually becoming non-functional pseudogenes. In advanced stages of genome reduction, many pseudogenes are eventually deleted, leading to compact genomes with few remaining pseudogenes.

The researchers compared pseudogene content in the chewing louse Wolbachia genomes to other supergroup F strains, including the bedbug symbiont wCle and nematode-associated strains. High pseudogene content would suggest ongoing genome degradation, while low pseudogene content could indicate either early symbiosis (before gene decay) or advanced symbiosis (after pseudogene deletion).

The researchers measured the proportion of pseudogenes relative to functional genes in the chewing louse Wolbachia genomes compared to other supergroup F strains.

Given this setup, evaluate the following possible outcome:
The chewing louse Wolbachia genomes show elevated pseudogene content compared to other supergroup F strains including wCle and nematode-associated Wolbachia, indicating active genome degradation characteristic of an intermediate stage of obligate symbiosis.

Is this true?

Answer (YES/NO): NO